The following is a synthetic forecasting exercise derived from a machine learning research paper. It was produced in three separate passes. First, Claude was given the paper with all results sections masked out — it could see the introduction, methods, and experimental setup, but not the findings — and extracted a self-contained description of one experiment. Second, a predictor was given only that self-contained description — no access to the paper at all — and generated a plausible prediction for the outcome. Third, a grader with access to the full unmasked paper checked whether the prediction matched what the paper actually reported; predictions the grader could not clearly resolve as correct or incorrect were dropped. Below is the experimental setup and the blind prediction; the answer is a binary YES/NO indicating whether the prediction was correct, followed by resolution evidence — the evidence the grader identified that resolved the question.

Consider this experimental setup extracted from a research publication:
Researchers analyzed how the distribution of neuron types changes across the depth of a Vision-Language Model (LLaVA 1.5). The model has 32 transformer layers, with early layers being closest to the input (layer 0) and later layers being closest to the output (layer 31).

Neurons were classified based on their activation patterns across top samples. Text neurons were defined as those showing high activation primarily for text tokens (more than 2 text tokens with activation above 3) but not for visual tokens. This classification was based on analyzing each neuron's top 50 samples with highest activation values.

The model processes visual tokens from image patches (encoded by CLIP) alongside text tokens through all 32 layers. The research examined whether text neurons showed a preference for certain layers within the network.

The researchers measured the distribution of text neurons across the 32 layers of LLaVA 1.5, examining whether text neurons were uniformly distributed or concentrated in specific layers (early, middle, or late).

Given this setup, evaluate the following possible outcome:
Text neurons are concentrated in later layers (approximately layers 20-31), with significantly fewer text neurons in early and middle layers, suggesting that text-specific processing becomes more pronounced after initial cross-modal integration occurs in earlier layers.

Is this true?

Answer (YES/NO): NO